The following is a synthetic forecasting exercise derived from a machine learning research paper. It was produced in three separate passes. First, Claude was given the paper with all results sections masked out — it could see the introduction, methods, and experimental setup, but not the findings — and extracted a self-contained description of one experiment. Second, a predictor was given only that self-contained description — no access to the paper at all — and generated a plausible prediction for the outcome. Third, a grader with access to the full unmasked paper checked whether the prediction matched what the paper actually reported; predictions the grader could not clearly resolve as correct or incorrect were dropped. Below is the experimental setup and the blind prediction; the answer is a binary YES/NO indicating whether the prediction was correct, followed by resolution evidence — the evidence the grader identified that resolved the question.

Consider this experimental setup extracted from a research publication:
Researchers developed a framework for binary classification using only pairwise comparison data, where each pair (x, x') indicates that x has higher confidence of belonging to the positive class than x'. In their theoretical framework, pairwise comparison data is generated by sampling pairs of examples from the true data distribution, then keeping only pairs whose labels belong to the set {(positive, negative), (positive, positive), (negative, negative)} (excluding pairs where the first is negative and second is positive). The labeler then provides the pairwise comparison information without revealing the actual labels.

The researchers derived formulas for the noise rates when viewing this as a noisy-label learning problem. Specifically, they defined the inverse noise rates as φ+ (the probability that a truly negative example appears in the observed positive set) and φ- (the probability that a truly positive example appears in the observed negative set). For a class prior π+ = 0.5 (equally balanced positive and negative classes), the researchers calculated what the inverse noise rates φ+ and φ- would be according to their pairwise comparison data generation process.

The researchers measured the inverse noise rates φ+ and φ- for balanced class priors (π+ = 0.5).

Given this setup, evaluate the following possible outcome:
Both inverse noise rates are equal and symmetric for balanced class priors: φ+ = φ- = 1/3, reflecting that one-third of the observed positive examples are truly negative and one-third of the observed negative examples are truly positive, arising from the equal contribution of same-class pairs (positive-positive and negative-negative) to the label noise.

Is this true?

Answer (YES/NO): YES